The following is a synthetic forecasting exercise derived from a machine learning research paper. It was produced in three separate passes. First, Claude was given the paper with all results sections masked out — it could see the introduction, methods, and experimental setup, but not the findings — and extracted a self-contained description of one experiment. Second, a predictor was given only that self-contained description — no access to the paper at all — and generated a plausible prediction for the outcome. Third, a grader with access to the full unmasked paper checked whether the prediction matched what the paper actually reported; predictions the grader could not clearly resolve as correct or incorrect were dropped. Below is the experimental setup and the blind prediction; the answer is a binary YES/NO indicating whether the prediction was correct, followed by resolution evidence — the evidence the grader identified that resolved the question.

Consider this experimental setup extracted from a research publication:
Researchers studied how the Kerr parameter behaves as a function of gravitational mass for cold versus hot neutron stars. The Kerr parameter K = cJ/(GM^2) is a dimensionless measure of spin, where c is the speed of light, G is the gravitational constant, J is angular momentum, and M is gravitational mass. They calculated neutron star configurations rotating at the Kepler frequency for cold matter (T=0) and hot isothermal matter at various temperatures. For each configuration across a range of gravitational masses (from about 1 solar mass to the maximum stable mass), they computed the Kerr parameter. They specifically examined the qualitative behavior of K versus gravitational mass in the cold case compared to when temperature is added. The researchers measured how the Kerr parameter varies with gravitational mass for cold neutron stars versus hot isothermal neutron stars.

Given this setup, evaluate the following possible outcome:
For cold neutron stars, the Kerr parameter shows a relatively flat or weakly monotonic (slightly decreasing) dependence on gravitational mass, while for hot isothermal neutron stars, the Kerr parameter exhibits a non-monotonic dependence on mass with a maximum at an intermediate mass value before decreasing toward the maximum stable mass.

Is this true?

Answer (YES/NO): NO